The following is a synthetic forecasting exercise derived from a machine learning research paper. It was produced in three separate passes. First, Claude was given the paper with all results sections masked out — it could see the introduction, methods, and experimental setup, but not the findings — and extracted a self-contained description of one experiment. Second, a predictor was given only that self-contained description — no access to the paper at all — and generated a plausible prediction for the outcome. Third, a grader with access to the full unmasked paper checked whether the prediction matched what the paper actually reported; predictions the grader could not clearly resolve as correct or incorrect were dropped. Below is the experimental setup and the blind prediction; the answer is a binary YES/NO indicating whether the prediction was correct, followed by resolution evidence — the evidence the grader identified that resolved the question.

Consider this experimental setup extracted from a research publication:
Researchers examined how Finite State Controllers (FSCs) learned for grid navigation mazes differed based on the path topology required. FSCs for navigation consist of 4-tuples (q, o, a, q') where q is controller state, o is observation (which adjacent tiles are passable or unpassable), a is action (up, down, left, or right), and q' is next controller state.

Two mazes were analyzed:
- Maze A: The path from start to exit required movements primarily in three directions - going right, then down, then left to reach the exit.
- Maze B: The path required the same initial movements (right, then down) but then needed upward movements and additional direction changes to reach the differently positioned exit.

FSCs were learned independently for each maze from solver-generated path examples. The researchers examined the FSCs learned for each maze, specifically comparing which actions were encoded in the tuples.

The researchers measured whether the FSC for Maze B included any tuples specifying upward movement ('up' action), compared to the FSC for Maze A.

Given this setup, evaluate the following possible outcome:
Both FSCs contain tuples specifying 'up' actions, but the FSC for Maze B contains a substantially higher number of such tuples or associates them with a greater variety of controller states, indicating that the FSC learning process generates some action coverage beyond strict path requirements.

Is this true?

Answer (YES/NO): NO